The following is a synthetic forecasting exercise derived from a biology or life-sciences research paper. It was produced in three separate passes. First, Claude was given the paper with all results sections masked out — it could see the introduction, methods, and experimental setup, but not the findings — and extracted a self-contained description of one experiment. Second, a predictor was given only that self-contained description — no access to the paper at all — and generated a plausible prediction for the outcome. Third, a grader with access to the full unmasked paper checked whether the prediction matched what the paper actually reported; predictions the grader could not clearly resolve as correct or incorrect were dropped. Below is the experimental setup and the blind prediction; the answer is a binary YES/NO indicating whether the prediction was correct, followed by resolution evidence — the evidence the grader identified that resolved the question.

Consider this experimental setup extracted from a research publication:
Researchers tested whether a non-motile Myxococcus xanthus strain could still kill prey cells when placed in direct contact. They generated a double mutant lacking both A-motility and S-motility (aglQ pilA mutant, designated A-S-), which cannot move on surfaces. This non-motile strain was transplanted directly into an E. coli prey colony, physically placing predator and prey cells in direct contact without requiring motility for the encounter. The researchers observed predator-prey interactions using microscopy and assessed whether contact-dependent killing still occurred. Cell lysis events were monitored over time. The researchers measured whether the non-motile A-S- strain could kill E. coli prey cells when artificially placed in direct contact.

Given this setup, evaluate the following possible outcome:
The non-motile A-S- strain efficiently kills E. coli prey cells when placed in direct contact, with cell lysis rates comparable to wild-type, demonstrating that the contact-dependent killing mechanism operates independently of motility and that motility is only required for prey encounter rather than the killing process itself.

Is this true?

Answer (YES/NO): NO